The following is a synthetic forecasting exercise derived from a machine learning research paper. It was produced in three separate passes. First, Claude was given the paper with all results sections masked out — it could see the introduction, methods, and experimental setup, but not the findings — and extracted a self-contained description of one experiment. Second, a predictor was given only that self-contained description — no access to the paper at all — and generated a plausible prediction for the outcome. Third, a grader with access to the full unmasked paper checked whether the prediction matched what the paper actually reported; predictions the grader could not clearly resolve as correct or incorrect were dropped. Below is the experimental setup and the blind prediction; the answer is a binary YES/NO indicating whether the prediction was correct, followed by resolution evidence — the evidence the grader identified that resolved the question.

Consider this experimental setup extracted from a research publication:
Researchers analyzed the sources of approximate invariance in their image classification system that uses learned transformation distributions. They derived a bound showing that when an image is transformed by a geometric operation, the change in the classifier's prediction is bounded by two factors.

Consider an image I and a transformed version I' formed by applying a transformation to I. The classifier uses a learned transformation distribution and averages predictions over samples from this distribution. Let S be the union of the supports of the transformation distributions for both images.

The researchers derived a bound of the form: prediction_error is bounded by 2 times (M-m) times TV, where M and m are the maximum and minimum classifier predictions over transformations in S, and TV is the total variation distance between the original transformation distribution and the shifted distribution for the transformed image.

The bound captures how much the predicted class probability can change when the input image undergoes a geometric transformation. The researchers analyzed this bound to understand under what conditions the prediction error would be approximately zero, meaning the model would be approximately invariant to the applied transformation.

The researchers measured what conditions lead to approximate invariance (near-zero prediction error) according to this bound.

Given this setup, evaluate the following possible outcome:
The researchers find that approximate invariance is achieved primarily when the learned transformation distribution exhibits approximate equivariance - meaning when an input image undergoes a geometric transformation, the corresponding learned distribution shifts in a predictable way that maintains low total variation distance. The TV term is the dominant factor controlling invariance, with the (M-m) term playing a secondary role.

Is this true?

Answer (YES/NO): NO